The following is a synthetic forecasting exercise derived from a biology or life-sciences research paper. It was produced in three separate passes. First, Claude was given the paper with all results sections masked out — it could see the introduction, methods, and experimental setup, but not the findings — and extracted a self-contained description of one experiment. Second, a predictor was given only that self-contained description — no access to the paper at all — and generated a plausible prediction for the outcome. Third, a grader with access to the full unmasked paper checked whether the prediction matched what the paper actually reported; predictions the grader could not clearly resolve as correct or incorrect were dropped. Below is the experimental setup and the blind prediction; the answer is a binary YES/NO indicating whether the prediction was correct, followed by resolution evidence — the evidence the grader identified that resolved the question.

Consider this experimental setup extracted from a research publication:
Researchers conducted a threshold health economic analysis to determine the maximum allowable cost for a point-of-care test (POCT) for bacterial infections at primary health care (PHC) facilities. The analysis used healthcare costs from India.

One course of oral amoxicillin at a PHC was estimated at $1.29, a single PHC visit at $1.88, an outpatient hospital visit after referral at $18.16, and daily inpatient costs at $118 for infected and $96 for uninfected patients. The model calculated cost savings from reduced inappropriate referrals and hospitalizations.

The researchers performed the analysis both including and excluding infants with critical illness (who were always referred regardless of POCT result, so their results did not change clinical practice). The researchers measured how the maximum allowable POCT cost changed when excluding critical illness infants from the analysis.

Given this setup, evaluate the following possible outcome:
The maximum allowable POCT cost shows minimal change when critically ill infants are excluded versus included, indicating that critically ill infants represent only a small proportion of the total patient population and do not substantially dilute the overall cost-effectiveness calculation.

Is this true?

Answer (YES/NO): NO